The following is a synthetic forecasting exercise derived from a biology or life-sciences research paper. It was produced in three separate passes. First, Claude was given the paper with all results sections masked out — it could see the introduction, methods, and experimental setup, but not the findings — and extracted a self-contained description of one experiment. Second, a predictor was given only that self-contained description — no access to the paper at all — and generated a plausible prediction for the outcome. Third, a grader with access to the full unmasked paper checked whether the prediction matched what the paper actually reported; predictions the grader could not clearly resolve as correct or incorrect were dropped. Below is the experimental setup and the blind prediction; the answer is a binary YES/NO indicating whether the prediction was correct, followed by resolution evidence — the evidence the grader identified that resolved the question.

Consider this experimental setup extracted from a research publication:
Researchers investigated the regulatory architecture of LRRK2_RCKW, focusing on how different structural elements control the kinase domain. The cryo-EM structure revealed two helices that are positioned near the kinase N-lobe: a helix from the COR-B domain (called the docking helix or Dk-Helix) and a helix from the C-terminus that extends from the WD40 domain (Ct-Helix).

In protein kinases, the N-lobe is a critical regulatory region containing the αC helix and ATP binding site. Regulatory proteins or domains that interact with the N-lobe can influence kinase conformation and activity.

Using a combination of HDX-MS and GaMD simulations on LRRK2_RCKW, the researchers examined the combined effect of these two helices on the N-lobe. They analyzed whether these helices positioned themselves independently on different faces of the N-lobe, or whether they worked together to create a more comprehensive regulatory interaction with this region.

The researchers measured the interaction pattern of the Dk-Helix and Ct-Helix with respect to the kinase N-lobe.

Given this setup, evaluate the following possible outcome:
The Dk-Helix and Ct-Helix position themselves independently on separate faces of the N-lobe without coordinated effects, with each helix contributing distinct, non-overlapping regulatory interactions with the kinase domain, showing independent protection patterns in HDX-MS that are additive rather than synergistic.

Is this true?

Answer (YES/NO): NO